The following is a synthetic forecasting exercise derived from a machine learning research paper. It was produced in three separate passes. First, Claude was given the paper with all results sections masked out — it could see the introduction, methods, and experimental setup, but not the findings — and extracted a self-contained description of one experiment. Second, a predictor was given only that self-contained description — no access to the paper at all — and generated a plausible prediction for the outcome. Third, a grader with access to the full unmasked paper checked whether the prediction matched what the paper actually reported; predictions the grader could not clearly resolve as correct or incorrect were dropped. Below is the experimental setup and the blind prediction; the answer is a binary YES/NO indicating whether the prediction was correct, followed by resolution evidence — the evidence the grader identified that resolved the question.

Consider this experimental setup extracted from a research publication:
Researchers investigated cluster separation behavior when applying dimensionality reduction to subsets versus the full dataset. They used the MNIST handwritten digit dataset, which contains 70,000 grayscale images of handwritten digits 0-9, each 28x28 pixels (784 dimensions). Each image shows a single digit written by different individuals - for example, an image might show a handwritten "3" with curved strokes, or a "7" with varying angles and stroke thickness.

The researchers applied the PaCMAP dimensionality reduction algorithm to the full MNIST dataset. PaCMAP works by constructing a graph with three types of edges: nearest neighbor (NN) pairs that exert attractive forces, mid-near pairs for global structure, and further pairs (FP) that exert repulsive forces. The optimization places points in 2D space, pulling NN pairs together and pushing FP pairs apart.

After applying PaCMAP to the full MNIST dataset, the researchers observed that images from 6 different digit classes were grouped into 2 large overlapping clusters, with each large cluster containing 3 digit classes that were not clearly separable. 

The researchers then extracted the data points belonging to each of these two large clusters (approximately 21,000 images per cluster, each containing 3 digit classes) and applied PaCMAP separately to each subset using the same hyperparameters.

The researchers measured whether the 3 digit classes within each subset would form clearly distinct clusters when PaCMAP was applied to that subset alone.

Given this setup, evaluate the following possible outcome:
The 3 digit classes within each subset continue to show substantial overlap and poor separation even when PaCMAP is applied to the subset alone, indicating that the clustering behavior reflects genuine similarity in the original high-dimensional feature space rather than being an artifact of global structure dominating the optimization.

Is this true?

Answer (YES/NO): NO